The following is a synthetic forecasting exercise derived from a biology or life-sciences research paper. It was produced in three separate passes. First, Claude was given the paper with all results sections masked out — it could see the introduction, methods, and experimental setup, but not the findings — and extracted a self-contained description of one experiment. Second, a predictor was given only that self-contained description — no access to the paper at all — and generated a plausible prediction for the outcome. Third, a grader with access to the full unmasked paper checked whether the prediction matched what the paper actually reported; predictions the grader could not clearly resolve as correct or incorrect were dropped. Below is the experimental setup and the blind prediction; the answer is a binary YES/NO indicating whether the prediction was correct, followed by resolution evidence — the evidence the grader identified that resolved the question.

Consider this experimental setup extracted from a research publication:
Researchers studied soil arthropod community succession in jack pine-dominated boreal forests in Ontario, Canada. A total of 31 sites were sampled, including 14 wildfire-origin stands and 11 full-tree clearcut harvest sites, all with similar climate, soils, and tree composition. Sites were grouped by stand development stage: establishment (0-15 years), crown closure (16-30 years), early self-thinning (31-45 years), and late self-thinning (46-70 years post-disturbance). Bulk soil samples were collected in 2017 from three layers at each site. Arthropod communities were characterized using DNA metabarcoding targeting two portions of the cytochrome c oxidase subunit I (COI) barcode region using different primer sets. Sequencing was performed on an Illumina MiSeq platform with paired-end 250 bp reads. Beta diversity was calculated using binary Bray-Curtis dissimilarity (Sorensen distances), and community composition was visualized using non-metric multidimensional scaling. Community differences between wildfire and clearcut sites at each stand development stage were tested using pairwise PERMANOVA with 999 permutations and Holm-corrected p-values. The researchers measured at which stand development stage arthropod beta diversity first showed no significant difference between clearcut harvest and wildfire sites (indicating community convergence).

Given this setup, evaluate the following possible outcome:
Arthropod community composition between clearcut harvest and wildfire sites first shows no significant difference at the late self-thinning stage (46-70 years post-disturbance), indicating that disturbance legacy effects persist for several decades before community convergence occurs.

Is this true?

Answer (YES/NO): NO